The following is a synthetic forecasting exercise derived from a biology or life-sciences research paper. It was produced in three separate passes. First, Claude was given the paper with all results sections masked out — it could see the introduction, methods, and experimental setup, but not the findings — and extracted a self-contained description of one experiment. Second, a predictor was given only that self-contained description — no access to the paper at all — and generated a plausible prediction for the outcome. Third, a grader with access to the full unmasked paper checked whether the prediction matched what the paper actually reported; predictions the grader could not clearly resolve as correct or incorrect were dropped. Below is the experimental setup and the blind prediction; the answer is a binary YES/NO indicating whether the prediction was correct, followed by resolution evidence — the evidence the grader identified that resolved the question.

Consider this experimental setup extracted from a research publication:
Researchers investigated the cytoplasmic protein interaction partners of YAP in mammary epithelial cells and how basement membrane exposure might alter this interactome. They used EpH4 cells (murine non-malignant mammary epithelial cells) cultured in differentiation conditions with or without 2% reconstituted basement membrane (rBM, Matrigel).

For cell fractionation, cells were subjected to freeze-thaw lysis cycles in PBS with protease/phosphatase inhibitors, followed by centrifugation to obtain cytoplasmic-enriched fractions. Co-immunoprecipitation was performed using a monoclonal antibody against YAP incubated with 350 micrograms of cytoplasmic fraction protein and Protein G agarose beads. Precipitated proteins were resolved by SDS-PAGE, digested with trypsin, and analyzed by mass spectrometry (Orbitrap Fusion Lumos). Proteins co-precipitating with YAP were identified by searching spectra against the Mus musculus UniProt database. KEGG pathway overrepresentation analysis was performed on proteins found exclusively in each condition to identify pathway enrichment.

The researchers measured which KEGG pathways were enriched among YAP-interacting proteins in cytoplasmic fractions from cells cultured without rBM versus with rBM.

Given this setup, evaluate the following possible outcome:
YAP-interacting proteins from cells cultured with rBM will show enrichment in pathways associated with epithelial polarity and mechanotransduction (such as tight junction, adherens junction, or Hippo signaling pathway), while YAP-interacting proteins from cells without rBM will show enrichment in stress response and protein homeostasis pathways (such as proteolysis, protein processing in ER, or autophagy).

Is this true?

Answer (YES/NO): NO